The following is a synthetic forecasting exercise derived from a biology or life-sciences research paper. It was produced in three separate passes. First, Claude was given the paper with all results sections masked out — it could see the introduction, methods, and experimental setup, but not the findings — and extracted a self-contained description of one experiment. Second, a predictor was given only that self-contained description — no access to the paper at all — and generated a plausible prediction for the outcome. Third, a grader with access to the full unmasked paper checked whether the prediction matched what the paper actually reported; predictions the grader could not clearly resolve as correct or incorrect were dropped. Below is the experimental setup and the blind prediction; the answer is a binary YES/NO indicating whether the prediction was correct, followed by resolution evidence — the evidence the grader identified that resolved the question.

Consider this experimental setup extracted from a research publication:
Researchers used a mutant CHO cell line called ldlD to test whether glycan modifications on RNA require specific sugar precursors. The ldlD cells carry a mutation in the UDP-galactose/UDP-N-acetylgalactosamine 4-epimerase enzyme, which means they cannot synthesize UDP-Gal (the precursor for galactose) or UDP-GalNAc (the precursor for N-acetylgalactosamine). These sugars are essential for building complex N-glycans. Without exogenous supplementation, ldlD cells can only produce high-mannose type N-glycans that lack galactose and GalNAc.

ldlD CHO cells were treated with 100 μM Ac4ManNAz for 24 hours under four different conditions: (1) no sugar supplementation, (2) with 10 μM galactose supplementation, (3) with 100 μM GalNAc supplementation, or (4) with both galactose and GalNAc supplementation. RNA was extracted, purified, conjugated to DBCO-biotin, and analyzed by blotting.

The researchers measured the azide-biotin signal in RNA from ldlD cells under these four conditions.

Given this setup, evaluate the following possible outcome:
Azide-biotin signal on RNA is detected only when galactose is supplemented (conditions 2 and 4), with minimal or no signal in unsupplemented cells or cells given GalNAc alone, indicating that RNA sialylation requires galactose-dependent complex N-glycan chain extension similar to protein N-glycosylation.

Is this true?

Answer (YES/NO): YES